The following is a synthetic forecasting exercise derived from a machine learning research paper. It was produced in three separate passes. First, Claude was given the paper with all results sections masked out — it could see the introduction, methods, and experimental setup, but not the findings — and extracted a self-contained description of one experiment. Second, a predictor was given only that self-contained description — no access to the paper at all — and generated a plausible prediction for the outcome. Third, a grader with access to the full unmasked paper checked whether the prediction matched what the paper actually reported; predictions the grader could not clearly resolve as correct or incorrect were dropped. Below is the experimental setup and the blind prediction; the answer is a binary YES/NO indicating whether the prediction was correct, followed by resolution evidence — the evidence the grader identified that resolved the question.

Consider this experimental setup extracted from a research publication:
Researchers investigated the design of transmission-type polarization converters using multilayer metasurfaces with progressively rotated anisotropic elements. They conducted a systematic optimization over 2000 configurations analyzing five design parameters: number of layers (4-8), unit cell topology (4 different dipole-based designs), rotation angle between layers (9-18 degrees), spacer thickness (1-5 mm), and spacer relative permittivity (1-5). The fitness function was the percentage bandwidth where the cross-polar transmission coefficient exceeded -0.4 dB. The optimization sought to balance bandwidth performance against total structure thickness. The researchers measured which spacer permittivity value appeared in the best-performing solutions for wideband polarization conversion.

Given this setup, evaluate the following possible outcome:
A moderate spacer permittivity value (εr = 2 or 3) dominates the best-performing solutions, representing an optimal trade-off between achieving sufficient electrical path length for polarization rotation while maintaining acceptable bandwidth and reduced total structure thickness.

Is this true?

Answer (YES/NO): NO